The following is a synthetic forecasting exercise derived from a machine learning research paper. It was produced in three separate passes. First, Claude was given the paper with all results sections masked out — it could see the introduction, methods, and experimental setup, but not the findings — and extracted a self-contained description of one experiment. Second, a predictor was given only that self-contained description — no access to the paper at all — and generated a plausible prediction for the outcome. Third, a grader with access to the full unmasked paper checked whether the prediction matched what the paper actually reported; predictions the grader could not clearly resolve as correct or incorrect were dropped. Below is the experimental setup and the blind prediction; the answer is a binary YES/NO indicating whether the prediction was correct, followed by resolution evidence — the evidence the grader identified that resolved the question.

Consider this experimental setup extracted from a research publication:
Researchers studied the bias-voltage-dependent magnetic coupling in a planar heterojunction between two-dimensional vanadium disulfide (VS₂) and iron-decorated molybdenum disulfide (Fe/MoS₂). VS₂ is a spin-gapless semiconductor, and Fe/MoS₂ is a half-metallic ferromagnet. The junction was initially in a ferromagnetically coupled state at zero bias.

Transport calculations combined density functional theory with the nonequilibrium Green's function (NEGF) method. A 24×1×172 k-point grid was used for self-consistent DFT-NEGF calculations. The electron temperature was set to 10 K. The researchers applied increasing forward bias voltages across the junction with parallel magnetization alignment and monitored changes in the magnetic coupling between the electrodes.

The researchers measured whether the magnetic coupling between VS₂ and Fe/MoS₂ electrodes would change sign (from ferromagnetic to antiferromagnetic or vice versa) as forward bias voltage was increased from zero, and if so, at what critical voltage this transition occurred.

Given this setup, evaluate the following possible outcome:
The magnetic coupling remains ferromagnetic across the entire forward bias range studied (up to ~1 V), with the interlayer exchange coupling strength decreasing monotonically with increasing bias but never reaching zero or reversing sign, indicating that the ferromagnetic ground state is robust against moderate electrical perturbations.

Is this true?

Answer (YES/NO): NO